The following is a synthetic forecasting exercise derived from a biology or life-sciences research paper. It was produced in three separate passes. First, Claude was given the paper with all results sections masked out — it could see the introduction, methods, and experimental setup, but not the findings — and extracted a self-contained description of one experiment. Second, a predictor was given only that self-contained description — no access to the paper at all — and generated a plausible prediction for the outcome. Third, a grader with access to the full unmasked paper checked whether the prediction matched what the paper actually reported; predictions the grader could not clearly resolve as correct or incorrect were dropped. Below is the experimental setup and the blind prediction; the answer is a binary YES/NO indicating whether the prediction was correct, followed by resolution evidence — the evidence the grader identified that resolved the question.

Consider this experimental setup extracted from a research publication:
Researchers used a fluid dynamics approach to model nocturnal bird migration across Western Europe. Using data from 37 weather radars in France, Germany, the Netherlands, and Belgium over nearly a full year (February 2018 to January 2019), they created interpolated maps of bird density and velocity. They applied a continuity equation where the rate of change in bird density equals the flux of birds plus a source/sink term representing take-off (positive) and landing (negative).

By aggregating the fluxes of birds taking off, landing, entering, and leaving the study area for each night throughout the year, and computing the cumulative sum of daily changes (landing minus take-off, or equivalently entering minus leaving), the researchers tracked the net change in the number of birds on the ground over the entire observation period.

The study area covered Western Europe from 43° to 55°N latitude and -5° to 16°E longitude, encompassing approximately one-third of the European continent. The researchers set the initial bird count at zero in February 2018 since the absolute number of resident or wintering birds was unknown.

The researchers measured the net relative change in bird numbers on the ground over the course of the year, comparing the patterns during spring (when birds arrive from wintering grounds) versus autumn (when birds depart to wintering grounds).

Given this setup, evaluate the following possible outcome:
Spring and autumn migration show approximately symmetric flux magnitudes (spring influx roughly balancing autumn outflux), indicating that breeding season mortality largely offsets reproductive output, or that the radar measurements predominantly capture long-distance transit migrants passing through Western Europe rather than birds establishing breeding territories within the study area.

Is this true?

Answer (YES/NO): NO